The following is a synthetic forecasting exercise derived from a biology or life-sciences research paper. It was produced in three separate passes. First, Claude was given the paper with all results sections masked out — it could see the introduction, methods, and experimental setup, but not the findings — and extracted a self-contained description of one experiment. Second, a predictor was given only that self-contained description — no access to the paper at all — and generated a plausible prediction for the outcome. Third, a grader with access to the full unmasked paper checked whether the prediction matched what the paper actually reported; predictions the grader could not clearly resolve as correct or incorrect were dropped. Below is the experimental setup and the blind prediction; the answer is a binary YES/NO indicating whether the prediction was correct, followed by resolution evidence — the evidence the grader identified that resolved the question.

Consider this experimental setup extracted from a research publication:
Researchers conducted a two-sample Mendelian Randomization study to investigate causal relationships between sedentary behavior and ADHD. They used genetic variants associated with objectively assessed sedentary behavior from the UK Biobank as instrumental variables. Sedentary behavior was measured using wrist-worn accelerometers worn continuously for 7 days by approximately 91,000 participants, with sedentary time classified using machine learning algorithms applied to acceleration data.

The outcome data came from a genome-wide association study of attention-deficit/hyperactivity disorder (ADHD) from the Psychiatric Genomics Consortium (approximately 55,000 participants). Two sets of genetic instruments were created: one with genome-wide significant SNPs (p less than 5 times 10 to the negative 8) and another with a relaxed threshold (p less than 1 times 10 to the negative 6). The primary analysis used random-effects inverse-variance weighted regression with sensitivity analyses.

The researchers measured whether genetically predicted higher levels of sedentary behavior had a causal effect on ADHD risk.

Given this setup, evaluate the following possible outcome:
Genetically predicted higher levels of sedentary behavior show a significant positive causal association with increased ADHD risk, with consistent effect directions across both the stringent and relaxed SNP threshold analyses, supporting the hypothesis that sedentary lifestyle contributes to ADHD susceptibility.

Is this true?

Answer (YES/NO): NO